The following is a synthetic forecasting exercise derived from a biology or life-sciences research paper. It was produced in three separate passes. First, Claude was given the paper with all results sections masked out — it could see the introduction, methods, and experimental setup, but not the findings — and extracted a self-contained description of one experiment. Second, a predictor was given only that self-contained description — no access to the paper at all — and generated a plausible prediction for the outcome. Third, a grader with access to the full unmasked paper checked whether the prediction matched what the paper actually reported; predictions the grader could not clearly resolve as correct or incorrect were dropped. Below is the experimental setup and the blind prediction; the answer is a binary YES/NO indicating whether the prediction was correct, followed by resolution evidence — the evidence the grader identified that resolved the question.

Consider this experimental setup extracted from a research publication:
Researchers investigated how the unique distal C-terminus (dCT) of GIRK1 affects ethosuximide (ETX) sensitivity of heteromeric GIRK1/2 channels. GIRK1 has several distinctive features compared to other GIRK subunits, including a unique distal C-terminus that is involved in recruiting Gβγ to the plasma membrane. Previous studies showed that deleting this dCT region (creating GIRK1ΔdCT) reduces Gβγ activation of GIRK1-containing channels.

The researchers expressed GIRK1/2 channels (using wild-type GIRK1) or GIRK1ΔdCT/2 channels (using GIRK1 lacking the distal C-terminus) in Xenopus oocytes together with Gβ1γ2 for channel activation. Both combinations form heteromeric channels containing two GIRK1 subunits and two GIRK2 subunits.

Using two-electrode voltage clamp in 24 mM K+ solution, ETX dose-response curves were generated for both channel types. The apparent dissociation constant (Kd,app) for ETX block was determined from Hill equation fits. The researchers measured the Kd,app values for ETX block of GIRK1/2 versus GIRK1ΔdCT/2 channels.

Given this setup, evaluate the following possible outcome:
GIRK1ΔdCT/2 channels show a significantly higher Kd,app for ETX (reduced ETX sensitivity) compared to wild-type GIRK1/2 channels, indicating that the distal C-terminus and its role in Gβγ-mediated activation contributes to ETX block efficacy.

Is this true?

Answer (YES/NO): NO